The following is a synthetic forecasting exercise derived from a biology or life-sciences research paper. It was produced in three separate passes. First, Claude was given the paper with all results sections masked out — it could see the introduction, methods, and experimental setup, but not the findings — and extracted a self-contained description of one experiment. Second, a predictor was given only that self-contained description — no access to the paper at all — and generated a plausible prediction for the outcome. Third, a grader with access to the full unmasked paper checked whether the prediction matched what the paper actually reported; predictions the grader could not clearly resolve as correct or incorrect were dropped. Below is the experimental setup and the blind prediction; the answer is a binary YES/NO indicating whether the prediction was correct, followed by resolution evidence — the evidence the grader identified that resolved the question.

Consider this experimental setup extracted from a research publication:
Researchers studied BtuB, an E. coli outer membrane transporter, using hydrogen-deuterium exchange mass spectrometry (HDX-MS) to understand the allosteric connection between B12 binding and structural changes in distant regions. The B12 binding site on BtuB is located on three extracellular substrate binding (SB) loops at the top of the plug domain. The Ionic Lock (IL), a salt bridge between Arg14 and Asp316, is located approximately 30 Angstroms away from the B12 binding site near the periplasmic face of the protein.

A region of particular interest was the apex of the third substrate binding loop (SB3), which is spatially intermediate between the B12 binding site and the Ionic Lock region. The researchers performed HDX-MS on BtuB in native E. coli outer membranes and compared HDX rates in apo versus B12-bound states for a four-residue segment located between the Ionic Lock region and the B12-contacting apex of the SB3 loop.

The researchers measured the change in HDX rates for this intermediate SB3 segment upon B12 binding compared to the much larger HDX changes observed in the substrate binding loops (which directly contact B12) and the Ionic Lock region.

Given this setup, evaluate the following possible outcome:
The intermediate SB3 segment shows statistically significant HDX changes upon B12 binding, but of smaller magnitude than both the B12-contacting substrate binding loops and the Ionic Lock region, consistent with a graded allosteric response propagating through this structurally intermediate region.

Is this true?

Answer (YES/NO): YES